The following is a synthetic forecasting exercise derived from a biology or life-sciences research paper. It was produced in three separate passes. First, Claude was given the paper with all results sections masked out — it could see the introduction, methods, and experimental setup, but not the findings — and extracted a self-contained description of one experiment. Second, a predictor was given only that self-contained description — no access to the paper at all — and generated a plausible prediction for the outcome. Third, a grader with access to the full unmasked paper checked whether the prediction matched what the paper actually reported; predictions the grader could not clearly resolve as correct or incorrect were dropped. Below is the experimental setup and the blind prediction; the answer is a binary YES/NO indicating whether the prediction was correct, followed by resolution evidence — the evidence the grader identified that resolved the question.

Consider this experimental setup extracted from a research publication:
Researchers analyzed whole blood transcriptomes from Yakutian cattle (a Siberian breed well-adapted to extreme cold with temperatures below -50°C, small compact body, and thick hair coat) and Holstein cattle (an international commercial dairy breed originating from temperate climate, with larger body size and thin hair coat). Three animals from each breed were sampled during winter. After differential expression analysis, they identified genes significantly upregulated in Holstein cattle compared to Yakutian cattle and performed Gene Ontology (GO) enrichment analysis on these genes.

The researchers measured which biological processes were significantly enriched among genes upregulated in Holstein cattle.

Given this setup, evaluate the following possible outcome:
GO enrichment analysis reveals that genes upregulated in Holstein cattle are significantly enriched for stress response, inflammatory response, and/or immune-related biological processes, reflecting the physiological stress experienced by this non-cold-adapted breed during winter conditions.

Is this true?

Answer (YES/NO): YES